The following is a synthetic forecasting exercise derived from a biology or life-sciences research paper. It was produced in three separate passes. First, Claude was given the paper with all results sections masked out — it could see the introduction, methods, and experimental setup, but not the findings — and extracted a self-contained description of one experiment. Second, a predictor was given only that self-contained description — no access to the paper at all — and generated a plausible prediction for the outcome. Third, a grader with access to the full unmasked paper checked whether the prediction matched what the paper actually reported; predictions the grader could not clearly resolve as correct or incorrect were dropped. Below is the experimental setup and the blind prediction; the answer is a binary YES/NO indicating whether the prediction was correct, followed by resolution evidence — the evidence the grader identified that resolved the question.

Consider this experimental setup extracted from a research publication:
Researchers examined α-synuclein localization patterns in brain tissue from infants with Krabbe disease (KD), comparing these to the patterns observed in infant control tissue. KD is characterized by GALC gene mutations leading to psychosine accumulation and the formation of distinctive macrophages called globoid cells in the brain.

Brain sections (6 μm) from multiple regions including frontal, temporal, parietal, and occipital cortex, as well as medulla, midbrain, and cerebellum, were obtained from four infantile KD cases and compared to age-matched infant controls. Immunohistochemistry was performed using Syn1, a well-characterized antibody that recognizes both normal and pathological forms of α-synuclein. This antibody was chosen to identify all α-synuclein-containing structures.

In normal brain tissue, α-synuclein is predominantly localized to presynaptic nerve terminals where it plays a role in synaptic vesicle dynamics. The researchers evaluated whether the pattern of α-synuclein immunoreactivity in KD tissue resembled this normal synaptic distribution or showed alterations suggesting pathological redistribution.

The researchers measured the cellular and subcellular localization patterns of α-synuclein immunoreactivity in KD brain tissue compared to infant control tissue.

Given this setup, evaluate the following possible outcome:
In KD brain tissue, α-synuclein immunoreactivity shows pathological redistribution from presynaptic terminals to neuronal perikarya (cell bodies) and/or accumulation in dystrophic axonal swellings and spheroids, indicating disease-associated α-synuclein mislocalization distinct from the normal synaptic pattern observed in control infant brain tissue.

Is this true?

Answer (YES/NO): YES